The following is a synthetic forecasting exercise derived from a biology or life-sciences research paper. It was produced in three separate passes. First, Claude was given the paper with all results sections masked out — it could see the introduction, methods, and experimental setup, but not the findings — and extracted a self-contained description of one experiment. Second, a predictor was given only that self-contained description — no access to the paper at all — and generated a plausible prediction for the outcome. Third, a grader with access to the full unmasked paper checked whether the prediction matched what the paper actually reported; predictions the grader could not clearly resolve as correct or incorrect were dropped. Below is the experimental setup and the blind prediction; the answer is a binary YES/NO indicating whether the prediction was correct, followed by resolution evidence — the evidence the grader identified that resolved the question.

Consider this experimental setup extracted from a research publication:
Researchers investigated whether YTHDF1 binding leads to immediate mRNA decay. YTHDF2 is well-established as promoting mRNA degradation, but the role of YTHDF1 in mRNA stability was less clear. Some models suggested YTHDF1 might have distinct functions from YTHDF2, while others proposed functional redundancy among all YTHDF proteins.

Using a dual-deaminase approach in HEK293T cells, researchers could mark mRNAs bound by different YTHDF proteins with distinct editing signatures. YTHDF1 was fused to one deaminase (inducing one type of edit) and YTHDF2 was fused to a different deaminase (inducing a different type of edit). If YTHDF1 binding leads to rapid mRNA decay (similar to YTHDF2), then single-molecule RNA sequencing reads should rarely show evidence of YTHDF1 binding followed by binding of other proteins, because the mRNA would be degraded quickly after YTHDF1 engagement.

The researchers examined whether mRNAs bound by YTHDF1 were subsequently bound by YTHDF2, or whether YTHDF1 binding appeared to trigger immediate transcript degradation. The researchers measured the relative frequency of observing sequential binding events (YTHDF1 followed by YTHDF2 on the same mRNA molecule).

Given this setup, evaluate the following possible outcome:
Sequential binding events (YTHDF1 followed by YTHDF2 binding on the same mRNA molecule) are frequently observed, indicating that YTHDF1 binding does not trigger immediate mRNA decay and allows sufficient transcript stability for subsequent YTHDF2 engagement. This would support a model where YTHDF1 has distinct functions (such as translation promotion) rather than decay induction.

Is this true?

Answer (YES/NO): YES